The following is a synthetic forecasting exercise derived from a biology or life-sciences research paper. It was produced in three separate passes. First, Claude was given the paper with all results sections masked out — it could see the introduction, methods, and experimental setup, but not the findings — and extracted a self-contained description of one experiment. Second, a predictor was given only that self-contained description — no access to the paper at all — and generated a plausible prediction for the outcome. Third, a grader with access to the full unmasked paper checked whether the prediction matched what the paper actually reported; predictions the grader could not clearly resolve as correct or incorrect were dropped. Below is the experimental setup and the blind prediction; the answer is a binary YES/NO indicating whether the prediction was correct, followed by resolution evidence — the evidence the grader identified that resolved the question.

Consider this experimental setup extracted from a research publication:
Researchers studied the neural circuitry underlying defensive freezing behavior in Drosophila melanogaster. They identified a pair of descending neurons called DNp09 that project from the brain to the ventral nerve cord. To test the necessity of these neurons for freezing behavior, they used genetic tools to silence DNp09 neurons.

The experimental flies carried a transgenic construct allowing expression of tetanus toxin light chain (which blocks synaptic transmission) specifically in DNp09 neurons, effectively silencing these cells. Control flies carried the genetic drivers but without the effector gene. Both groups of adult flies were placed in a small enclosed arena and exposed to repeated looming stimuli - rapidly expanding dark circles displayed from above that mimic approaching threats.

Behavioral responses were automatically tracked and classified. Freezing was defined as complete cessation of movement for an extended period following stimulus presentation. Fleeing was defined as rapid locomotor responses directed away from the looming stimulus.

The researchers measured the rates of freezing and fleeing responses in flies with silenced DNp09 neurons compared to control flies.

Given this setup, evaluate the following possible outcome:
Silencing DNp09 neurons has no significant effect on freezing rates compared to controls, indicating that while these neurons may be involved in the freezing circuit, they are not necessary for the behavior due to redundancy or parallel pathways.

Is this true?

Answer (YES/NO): NO